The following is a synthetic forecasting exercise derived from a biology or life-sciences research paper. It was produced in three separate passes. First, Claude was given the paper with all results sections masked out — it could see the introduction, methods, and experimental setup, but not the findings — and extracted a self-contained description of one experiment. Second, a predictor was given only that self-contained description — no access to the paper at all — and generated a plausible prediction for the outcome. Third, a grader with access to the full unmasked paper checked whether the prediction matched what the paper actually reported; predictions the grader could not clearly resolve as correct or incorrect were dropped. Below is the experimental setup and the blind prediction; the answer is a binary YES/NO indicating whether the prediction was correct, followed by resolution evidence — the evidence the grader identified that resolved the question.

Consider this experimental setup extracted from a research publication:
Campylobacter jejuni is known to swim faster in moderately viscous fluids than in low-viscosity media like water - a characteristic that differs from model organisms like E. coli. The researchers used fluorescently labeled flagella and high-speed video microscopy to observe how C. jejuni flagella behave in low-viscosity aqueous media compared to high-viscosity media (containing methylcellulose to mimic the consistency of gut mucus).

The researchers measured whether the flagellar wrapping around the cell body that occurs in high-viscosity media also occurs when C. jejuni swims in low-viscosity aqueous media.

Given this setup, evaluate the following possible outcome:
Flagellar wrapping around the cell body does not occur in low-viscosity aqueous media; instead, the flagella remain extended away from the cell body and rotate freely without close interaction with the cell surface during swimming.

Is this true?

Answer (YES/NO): NO